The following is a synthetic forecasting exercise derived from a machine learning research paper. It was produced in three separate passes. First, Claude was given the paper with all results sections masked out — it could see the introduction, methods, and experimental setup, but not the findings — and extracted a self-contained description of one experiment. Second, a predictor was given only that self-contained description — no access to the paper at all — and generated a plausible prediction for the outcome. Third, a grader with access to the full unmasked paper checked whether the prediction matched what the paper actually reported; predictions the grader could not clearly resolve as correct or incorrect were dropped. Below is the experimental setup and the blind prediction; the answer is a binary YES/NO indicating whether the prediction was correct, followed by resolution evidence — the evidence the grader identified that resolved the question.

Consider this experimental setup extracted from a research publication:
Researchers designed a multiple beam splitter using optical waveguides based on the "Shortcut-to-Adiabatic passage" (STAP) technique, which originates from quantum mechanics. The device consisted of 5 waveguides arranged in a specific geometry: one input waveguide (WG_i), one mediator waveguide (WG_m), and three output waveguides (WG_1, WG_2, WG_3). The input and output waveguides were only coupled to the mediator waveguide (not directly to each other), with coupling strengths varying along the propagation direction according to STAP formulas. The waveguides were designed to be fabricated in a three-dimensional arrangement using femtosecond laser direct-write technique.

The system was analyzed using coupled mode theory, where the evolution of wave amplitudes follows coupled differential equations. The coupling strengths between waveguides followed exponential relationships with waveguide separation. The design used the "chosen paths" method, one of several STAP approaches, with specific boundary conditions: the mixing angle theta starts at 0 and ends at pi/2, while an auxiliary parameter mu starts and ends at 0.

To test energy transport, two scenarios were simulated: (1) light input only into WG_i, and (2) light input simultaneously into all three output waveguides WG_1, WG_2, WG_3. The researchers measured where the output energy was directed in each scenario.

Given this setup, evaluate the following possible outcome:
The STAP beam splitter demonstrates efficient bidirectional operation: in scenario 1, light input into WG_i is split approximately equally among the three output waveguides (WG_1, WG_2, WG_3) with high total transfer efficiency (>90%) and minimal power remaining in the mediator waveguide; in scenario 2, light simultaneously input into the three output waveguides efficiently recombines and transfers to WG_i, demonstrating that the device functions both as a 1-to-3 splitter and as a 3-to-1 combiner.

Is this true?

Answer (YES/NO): NO